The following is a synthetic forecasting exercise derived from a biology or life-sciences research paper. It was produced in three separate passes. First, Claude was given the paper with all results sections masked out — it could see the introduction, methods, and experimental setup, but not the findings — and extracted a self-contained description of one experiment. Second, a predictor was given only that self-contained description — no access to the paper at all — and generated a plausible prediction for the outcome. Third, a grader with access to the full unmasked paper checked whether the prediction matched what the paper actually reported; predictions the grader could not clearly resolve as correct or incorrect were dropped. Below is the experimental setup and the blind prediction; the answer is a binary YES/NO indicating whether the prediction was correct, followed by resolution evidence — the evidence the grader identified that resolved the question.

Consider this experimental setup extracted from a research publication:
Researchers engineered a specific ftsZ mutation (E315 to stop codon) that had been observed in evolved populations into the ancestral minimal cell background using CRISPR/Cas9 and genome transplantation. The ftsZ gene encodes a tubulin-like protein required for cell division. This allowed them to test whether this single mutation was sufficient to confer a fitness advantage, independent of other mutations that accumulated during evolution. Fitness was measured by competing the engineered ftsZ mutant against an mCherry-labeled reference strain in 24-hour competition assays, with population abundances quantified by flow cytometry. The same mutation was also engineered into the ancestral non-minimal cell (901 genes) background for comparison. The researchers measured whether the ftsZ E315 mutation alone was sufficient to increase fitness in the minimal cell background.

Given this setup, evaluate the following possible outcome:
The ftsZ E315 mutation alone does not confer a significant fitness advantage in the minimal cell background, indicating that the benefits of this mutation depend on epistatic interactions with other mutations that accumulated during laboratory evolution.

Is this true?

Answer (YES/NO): NO